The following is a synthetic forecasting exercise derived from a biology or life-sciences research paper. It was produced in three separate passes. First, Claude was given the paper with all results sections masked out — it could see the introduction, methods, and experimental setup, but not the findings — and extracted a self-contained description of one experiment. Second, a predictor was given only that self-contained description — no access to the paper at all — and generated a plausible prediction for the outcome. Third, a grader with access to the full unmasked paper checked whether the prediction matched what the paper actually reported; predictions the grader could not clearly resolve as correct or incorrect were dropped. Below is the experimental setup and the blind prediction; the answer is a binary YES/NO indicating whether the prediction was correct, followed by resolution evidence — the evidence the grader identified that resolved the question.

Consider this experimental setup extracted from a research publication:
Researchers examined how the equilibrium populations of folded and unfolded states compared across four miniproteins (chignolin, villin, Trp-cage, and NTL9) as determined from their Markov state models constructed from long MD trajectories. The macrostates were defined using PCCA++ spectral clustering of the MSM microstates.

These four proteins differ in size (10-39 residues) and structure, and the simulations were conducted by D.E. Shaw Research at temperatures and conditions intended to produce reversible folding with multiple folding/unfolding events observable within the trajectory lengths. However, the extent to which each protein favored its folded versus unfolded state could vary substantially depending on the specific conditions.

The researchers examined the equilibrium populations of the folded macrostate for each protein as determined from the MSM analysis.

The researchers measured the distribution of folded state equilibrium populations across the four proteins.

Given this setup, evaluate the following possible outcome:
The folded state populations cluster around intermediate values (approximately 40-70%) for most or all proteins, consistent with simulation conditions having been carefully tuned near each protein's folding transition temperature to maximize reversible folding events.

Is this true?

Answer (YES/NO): NO